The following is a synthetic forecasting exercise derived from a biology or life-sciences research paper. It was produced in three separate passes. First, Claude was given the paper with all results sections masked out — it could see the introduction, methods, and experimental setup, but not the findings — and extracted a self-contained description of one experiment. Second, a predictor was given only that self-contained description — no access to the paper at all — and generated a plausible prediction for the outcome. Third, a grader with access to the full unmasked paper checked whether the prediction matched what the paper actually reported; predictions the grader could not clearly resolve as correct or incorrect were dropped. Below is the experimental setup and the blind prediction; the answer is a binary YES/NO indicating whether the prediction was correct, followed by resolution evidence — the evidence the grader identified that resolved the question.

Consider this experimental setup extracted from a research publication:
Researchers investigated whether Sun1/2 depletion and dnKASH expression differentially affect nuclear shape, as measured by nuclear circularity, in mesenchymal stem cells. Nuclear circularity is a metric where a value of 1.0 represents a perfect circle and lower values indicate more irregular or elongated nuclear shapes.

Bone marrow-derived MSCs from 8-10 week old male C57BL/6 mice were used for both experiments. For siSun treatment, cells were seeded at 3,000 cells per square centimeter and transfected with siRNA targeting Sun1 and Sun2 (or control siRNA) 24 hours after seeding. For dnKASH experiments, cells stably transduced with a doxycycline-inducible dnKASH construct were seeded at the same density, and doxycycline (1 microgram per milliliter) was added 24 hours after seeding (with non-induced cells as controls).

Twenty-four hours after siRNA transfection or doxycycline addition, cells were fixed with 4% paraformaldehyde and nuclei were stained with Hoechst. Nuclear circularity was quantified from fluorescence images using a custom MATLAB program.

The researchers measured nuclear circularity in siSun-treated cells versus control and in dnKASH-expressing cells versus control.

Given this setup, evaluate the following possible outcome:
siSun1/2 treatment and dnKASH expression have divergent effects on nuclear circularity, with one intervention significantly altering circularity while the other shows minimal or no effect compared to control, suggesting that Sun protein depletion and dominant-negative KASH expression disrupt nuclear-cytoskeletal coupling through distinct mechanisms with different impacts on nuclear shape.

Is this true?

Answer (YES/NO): NO